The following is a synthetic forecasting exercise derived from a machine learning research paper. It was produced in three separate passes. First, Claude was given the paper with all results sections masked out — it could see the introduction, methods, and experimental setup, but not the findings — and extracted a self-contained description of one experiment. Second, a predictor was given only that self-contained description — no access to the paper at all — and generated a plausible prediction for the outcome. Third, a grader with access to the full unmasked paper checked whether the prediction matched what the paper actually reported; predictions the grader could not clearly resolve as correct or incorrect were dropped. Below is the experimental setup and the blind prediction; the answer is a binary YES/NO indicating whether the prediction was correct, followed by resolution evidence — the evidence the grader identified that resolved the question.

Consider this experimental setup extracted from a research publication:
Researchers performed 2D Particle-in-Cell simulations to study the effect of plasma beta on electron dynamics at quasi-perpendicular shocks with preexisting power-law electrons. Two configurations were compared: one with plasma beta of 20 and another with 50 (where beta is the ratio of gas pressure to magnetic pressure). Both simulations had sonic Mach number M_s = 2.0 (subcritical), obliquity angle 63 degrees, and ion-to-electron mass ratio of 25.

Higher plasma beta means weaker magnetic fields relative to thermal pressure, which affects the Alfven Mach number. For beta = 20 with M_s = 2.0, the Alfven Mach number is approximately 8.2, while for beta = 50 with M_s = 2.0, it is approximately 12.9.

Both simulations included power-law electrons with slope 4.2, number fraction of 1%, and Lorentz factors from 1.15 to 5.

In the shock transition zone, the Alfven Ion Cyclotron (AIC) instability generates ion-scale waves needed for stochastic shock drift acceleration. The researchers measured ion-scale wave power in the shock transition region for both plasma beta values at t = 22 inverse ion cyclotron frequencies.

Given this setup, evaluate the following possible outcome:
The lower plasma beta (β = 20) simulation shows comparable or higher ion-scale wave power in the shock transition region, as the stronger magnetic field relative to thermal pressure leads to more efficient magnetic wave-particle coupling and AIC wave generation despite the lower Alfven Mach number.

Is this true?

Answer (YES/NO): NO